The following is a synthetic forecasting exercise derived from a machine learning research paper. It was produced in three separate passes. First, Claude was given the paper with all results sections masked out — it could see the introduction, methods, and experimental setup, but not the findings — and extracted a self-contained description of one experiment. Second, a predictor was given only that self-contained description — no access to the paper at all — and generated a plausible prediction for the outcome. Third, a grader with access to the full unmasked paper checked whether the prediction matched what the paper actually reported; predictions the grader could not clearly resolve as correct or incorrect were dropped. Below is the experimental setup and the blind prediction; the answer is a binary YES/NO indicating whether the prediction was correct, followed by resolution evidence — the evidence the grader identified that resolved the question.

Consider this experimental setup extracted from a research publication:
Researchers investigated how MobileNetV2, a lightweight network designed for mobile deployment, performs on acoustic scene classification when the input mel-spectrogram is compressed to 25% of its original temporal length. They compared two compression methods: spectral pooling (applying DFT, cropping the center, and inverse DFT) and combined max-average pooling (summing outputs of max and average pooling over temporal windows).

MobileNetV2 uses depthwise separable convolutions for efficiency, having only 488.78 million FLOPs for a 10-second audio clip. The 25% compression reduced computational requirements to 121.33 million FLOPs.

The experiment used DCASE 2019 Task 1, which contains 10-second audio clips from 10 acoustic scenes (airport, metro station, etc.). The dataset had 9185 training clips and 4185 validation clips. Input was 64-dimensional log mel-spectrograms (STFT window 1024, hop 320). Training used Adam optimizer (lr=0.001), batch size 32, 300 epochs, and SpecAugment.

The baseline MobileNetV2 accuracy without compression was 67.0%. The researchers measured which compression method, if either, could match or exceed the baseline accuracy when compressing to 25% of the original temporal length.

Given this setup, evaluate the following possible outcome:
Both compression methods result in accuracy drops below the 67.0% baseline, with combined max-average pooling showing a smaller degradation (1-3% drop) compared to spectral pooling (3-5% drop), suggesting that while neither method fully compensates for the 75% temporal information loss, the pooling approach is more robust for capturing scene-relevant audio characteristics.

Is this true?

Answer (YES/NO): NO